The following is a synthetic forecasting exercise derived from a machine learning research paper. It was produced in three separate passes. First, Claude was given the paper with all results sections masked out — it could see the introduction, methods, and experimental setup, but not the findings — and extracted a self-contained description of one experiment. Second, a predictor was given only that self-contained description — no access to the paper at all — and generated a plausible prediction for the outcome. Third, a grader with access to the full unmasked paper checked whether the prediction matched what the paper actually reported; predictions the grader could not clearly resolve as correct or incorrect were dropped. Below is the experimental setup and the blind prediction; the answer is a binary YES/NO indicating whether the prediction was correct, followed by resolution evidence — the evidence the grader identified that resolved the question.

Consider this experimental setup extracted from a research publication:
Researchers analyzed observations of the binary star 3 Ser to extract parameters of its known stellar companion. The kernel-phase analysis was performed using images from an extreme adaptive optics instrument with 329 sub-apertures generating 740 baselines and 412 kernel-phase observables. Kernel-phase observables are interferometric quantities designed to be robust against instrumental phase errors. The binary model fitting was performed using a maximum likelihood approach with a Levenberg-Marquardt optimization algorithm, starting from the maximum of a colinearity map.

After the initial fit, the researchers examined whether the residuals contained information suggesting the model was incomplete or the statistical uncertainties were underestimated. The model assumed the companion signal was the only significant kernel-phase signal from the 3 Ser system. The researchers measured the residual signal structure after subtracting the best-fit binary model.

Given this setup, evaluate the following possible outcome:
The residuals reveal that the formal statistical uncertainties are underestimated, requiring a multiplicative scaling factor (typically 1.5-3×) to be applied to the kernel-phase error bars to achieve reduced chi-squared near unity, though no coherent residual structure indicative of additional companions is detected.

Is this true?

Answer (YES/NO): NO